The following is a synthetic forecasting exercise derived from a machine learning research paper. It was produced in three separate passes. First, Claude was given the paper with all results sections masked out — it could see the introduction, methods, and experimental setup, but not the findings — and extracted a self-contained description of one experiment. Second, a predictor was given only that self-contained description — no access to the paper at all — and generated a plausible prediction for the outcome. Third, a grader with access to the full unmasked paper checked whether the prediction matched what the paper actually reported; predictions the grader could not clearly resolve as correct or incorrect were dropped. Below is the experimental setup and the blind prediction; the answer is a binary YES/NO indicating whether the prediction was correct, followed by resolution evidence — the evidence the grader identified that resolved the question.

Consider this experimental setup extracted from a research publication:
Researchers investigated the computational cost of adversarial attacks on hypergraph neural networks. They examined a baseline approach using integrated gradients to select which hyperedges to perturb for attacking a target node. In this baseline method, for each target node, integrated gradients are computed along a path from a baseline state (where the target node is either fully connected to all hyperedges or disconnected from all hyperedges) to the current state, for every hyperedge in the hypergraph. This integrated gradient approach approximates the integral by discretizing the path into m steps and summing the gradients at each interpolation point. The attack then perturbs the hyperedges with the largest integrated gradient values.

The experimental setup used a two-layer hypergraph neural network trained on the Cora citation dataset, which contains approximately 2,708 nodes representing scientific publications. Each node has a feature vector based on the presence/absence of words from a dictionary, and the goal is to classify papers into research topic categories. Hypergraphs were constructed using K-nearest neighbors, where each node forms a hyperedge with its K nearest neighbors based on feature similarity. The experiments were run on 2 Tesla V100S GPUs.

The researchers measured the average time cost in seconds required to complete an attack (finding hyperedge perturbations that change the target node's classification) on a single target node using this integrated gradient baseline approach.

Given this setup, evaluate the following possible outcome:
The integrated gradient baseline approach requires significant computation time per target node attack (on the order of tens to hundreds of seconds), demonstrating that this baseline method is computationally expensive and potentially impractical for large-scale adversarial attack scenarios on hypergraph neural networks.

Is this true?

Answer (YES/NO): YES